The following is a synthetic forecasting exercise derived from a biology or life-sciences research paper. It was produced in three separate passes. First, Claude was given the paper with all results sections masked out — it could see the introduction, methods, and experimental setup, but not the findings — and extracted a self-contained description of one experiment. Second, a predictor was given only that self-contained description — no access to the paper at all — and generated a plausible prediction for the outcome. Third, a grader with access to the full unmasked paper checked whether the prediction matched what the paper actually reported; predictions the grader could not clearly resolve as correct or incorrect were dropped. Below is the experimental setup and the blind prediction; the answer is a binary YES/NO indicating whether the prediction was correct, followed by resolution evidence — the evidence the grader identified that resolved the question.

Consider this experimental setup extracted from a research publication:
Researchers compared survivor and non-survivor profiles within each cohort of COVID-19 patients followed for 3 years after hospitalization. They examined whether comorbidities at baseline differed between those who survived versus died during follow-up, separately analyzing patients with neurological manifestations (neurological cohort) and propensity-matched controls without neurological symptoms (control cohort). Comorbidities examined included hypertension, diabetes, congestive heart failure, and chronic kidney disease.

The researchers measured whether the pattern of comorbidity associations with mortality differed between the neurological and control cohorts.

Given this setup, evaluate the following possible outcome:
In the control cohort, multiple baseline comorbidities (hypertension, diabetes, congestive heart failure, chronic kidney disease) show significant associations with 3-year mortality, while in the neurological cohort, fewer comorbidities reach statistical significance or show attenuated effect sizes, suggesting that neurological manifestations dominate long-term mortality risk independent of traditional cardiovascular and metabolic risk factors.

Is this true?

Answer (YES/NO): YES